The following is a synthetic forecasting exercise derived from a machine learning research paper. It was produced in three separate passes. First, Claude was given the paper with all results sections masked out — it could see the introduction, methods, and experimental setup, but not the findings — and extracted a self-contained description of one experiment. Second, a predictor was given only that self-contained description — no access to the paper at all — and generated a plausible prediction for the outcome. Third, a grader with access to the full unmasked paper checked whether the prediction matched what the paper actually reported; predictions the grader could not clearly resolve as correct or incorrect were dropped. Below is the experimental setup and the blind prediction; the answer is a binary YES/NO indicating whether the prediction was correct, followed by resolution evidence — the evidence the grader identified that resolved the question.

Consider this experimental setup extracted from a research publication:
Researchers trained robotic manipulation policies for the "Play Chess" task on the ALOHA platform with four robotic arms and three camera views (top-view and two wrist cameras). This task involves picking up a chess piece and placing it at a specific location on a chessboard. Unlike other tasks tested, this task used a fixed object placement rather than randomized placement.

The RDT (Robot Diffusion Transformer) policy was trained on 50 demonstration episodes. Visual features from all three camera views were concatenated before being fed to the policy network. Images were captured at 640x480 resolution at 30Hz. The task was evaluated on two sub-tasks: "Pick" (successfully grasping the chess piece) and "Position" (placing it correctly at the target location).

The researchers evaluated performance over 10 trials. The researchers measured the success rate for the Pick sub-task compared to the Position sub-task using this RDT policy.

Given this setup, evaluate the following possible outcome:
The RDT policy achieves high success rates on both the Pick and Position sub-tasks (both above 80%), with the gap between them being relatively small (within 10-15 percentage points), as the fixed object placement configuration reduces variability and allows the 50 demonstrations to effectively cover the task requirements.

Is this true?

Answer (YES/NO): NO